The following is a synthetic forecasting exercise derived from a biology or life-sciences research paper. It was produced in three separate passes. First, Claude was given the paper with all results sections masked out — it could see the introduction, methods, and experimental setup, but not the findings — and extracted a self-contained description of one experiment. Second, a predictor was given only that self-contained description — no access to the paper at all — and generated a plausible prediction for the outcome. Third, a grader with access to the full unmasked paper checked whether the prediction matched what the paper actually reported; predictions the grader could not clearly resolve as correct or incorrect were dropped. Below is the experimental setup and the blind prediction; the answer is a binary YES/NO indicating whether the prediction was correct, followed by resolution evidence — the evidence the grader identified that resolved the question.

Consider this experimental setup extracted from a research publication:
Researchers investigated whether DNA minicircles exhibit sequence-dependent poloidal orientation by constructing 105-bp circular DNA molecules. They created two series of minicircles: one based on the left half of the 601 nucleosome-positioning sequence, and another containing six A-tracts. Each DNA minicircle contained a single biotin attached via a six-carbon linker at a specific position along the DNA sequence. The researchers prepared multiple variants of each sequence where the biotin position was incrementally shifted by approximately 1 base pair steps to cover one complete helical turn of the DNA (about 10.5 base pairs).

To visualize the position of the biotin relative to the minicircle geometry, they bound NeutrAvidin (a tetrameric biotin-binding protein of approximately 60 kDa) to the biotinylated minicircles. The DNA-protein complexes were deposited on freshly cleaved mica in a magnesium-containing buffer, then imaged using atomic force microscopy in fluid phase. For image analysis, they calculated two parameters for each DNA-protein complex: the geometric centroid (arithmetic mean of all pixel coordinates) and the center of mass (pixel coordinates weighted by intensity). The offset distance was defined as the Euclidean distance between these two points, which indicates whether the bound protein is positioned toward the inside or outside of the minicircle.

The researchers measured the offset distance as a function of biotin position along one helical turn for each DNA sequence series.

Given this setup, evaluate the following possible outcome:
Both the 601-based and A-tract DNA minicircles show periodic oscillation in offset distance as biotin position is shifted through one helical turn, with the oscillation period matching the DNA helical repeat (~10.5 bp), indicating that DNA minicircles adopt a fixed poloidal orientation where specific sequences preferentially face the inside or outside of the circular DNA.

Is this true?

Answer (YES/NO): YES